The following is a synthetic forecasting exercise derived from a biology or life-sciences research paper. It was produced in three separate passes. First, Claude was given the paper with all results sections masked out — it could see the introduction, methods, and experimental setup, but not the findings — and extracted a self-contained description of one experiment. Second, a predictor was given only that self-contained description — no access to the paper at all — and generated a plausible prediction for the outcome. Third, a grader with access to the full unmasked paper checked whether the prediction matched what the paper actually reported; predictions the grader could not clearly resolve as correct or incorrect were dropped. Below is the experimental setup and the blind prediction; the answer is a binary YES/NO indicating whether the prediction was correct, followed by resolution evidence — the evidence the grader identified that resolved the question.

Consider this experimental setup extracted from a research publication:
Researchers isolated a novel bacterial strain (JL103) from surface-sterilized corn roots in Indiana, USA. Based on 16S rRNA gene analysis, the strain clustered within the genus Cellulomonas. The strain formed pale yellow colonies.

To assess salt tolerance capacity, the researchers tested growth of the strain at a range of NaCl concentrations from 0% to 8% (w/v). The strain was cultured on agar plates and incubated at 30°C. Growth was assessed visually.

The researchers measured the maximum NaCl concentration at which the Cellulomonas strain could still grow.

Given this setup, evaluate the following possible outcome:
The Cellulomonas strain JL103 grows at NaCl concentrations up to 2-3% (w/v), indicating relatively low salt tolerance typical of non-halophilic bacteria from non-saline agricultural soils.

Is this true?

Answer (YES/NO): NO